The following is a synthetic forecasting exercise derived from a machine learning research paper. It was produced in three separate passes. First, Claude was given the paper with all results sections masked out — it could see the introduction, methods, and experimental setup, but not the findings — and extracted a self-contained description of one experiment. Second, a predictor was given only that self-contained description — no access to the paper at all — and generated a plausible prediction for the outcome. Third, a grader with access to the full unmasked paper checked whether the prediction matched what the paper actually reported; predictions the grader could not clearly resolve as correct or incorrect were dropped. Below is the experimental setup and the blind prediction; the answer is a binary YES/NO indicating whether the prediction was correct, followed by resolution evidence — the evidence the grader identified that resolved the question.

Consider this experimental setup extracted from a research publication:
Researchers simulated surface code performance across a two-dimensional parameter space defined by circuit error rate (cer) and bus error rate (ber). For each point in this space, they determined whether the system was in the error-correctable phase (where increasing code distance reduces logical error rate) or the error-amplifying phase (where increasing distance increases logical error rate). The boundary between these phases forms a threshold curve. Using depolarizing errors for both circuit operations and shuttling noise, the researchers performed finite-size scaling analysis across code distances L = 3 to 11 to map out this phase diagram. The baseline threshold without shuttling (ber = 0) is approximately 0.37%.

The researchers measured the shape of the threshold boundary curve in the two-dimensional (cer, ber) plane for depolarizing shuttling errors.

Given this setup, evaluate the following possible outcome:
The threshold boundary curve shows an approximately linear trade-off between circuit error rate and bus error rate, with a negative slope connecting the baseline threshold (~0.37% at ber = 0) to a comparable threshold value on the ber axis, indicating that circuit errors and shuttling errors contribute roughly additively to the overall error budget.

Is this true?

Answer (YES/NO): NO